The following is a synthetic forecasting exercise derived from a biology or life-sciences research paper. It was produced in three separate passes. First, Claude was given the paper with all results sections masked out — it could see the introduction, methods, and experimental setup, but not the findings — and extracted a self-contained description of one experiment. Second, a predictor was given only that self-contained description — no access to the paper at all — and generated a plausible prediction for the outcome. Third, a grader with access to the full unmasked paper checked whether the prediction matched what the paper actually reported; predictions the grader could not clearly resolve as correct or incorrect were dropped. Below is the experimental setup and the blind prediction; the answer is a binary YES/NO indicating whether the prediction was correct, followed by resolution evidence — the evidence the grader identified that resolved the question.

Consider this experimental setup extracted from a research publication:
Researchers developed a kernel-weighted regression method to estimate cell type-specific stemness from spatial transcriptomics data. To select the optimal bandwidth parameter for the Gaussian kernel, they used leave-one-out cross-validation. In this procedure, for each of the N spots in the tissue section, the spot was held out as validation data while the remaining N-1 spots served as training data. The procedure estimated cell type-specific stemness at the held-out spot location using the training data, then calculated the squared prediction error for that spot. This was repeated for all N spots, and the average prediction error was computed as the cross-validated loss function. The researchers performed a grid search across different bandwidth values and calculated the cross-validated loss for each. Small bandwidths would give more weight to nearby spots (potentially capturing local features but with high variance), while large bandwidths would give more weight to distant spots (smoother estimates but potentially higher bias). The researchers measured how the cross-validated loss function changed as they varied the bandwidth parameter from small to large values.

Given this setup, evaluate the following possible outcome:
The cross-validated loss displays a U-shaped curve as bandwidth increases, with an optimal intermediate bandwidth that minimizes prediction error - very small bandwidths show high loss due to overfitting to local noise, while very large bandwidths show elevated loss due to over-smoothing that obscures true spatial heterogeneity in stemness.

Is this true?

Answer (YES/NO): YES